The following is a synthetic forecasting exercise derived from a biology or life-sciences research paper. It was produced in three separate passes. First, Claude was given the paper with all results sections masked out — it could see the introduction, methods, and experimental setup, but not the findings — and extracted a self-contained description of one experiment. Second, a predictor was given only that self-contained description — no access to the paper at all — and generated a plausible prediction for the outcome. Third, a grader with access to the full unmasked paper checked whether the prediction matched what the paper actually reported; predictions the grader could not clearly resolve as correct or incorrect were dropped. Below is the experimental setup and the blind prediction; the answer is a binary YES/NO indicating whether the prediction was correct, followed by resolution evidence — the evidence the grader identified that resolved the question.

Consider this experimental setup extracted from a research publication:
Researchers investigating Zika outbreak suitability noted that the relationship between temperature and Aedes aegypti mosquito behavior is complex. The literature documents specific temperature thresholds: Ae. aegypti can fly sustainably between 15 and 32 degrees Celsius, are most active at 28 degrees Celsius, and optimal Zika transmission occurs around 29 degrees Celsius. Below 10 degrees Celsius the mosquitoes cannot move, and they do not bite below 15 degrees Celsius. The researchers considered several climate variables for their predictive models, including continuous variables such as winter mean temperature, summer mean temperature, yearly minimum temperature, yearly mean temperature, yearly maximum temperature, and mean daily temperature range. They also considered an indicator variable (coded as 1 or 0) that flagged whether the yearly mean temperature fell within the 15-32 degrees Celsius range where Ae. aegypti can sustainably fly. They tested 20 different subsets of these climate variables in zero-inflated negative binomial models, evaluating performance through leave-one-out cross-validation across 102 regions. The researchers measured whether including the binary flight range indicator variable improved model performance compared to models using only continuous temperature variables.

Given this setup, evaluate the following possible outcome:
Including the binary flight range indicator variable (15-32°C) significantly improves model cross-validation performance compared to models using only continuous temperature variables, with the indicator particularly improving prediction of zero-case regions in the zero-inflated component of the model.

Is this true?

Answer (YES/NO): NO